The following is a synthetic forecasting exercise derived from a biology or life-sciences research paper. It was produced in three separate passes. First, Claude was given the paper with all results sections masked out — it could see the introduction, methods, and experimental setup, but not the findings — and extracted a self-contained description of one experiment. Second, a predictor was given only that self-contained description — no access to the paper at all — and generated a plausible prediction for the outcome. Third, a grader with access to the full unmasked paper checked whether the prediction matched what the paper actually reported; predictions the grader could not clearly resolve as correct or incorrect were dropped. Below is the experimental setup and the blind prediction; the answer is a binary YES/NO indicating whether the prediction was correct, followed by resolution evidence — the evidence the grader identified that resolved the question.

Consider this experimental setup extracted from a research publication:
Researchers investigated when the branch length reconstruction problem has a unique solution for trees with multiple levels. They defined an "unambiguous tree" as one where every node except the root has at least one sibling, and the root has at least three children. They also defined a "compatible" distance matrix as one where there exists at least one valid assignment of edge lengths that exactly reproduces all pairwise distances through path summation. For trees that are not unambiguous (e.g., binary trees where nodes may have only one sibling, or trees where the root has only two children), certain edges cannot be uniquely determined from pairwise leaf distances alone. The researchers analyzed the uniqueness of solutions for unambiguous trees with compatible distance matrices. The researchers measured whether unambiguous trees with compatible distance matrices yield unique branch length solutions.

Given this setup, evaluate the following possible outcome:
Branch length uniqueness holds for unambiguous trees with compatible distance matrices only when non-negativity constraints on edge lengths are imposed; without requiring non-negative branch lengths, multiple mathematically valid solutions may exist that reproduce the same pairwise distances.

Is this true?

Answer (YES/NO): NO